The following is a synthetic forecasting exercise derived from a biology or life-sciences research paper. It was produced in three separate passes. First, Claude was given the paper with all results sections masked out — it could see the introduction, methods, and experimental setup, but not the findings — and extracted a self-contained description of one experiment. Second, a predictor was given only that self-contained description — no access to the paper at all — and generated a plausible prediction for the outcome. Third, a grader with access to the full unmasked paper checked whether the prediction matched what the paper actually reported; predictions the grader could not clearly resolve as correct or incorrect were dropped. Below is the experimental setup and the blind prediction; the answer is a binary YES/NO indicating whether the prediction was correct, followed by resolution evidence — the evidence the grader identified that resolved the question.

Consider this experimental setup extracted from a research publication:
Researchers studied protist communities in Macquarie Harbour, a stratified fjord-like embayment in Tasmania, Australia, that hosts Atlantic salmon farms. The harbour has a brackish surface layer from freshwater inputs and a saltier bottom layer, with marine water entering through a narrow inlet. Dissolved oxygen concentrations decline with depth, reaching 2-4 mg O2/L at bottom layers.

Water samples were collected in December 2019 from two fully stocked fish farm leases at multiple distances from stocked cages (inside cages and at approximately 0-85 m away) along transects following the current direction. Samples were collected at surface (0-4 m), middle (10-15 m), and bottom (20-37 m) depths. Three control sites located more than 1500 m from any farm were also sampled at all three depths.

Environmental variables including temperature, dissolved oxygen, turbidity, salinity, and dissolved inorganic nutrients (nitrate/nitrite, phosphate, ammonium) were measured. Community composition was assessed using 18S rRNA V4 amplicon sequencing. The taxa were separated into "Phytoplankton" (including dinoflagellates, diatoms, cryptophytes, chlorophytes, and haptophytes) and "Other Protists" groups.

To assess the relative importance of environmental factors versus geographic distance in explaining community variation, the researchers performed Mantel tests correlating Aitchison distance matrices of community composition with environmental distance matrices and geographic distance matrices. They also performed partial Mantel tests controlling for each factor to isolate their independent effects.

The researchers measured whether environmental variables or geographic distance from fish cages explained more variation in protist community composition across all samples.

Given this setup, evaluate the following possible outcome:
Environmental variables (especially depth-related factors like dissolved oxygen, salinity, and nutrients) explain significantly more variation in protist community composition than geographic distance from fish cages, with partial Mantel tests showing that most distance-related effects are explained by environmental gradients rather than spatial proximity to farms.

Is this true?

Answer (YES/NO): YES